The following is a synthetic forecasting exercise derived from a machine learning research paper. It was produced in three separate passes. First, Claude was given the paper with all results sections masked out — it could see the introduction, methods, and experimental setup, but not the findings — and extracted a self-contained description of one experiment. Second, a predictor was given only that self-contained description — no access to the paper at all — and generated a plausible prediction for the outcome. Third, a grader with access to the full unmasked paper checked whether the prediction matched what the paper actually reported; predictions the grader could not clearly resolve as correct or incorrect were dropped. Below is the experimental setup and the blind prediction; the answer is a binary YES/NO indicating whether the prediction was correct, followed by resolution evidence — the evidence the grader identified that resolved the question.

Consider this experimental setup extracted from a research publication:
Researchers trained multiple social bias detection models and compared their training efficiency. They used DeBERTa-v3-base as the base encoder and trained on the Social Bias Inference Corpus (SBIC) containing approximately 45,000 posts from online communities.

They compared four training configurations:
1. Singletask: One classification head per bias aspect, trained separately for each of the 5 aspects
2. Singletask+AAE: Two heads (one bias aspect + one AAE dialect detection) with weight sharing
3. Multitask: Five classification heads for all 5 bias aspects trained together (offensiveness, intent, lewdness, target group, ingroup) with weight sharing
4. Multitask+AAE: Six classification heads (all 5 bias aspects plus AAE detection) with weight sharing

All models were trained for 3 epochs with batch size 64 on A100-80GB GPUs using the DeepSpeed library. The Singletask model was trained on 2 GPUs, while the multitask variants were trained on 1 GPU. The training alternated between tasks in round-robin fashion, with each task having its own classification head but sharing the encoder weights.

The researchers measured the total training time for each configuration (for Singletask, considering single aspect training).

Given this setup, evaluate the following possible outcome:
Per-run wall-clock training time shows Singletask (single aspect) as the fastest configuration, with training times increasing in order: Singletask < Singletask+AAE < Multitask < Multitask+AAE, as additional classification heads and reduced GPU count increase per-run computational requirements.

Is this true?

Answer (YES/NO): YES